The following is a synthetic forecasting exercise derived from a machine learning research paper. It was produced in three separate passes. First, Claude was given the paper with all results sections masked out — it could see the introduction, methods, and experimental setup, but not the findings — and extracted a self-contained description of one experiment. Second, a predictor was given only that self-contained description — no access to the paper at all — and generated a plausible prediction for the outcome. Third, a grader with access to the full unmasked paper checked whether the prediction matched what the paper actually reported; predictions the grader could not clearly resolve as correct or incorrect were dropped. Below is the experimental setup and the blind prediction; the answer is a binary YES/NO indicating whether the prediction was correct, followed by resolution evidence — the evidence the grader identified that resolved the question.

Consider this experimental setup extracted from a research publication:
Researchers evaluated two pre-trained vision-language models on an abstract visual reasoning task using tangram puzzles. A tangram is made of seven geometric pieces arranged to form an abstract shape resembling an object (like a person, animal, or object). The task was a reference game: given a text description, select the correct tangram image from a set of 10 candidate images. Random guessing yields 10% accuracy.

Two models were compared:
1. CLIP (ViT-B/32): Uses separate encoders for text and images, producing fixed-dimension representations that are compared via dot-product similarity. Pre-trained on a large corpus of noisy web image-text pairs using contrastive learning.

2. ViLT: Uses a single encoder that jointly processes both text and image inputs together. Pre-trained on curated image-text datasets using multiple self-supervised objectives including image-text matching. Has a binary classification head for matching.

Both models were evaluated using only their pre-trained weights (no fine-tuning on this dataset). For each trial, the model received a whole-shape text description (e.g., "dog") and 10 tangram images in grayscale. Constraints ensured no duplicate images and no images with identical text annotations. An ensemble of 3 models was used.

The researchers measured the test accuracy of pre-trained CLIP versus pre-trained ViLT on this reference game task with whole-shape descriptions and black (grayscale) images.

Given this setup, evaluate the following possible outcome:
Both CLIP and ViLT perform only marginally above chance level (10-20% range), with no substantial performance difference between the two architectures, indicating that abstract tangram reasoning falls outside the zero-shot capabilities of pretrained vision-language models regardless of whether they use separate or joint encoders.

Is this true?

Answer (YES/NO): YES